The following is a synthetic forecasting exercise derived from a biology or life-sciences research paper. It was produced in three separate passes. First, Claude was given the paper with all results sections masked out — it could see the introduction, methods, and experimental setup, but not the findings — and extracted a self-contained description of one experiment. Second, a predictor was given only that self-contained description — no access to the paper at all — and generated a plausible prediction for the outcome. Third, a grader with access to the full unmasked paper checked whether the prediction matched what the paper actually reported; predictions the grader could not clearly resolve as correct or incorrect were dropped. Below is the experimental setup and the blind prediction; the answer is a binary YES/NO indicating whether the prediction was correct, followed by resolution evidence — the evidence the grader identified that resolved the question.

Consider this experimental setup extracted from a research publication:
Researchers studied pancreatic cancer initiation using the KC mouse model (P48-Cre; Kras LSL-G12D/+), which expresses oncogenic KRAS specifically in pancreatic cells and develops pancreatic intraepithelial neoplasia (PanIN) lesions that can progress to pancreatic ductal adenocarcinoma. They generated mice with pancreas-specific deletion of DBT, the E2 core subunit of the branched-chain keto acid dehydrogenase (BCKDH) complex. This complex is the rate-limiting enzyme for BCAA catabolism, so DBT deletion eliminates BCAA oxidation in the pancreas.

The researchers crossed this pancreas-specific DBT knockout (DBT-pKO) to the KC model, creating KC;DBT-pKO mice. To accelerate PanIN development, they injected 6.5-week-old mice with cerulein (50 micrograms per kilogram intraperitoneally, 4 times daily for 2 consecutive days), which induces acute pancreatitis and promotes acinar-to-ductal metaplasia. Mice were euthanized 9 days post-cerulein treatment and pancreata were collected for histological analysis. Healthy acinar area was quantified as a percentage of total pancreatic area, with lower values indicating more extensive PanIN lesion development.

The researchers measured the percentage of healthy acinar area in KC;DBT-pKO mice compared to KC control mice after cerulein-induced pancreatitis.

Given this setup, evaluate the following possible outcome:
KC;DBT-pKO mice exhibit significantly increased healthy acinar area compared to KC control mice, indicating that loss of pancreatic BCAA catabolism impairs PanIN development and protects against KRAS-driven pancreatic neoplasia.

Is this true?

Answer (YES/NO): NO